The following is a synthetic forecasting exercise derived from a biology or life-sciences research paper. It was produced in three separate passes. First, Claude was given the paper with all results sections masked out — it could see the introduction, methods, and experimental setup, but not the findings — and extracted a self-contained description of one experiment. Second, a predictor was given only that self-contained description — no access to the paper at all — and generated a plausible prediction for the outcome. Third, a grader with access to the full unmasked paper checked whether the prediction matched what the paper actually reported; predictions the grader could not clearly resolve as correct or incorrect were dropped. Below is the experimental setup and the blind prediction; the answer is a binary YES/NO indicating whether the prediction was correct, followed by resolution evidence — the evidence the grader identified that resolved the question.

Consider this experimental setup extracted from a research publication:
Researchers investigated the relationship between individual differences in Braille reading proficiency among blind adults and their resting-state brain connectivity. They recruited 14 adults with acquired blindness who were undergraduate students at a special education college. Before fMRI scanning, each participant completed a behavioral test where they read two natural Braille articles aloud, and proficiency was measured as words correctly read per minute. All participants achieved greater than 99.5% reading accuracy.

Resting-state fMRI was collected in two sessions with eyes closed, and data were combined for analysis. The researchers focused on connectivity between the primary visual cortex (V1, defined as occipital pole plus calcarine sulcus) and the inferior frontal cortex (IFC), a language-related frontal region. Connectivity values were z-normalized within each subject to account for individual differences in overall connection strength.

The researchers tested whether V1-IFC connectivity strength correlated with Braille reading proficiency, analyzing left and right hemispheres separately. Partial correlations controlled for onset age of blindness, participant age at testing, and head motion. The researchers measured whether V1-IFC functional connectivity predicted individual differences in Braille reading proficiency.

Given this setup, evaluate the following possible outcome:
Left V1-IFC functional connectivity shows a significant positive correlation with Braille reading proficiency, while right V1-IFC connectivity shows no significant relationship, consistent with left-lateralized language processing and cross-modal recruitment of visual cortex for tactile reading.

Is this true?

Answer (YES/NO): NO